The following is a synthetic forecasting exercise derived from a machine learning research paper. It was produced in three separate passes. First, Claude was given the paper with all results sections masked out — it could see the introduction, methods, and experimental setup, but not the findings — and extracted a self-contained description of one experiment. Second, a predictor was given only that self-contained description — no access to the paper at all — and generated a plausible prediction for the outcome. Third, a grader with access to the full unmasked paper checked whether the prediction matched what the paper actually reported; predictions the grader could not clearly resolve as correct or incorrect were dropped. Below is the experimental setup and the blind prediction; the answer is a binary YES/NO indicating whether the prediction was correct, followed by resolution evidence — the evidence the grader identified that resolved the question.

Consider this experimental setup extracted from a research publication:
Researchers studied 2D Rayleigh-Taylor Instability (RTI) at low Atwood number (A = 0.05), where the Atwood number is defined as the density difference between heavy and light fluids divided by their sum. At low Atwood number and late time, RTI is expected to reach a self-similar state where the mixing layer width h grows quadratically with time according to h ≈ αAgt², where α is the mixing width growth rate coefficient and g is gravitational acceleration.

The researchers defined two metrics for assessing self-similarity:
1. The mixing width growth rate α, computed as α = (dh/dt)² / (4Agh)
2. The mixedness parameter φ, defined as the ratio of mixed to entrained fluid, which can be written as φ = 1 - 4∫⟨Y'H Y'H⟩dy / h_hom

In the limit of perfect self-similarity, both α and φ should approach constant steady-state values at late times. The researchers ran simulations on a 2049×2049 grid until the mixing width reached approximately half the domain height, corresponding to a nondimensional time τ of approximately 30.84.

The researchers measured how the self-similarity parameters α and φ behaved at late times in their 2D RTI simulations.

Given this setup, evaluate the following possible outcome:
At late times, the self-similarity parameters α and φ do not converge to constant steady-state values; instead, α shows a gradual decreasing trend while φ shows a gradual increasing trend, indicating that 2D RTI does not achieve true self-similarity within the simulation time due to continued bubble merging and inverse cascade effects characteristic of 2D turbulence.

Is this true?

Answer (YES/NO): NO